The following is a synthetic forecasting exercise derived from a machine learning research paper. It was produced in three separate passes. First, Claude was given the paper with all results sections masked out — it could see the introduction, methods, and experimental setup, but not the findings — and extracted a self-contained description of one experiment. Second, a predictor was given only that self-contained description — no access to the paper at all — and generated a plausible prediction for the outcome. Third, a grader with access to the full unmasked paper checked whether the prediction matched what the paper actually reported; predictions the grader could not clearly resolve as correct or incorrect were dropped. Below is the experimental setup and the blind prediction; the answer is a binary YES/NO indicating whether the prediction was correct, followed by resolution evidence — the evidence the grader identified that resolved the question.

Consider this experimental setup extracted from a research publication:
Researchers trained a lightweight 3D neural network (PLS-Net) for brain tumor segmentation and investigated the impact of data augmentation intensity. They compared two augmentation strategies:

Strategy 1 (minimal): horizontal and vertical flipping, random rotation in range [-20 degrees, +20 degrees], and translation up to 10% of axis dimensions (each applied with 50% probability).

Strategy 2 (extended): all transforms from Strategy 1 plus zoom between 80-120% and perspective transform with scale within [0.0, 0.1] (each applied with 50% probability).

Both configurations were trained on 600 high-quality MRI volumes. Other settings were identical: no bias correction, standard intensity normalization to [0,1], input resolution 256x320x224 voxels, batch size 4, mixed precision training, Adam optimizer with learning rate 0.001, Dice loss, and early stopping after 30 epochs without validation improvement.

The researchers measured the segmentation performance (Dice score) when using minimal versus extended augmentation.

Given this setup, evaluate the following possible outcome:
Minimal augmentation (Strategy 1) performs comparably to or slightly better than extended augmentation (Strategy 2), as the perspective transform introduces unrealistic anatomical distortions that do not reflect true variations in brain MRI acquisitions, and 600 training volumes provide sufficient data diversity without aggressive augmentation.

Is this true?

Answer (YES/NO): YES